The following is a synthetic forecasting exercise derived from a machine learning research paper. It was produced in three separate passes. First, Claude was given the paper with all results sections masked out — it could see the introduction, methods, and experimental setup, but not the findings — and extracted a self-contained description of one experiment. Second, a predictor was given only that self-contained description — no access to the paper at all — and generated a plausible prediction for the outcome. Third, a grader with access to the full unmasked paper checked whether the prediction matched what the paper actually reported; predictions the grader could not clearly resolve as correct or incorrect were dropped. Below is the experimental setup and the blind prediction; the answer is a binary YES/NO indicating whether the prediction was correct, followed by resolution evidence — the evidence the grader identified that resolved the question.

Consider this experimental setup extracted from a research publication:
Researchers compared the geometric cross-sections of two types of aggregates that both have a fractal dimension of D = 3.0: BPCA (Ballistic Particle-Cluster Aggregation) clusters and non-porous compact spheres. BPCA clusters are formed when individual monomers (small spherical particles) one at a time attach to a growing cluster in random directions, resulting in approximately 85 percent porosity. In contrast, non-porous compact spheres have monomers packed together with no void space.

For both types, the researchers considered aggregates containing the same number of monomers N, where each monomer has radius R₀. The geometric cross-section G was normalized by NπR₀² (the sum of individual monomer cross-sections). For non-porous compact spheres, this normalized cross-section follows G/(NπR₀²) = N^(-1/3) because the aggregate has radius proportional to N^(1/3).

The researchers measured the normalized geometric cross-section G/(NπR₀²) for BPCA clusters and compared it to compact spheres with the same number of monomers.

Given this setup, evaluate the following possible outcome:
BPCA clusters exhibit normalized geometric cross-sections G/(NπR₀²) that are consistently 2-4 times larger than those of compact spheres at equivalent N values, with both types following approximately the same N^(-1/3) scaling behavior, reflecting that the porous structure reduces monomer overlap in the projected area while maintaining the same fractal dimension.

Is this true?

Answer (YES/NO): NO